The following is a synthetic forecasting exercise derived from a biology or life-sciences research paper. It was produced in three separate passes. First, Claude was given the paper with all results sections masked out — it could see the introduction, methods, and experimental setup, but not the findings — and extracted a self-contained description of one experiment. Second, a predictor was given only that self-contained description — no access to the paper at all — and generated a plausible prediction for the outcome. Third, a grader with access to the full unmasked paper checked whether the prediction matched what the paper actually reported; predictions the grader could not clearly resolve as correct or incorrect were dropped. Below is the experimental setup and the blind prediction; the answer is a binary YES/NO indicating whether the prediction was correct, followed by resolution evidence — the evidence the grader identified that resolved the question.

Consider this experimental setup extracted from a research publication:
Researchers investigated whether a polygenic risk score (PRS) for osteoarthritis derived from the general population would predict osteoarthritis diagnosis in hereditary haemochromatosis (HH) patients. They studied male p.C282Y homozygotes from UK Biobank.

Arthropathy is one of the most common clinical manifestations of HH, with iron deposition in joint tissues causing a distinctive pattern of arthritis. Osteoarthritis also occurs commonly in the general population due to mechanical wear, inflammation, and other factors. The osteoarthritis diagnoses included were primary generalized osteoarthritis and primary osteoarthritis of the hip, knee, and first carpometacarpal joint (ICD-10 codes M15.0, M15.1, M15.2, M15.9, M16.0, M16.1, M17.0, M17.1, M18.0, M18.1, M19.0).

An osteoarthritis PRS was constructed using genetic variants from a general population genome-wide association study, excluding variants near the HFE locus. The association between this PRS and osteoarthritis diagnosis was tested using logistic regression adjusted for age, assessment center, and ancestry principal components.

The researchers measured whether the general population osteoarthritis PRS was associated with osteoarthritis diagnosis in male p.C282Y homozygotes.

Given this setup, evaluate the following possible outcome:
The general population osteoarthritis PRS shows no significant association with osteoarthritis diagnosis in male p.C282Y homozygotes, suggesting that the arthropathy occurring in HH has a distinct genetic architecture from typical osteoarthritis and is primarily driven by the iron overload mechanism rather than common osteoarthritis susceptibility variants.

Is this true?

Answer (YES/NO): YES